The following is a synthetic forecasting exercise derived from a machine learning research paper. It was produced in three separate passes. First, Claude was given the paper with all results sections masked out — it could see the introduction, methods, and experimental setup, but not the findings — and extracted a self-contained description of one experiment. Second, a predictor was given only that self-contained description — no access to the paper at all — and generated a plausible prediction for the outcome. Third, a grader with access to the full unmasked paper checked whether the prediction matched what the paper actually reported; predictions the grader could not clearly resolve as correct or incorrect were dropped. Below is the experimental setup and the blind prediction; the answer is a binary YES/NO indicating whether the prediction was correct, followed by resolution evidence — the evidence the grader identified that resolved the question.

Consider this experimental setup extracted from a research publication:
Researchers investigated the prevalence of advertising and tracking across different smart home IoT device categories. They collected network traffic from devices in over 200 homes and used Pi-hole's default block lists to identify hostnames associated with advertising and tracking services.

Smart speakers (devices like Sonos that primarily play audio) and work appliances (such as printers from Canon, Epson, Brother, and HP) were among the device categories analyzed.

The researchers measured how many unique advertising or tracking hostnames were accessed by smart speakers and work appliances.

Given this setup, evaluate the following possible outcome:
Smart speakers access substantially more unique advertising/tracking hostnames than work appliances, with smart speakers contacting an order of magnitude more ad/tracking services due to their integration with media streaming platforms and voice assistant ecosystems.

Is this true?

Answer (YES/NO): NO